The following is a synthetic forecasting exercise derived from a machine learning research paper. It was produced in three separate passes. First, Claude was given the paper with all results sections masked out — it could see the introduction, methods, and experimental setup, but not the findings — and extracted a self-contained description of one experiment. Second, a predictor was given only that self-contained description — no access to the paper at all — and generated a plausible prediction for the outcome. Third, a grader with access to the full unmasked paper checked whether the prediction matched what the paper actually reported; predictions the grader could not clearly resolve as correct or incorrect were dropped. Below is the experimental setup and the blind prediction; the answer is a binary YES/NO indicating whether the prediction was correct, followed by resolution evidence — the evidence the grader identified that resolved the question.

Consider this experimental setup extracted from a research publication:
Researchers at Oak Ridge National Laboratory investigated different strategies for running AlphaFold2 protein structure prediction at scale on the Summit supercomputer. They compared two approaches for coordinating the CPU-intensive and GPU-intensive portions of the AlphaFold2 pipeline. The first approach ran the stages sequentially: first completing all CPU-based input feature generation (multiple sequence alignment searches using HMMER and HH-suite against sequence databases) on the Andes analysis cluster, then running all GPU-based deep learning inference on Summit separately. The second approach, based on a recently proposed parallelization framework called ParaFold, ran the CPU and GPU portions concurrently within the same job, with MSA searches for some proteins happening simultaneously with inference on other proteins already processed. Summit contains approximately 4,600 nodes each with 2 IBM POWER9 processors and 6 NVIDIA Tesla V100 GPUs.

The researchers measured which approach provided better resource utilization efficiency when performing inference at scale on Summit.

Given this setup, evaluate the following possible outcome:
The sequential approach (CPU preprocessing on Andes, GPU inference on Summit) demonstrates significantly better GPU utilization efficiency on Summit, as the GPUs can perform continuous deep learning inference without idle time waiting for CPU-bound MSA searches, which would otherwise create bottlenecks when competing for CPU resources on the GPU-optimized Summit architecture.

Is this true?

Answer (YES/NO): YES